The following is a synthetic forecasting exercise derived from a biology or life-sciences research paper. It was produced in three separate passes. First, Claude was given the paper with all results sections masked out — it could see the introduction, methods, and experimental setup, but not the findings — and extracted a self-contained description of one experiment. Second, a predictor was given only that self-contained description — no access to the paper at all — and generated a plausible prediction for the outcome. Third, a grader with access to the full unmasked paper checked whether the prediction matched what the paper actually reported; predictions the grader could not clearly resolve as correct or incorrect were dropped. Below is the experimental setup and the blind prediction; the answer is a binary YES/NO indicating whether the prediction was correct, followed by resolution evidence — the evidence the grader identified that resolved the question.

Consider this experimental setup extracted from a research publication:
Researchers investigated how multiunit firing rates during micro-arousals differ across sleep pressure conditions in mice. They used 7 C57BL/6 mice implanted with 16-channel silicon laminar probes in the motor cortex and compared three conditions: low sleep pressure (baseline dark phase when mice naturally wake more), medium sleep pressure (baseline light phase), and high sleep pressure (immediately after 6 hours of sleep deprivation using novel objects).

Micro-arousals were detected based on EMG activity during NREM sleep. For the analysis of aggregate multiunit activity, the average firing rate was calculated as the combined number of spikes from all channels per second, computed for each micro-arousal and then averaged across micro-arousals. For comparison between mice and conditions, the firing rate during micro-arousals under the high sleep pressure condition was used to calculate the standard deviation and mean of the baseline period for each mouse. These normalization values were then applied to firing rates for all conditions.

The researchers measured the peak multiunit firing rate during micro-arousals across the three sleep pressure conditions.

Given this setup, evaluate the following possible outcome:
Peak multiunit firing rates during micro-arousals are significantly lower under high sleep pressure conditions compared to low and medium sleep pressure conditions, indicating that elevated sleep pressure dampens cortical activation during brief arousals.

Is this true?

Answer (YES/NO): NO